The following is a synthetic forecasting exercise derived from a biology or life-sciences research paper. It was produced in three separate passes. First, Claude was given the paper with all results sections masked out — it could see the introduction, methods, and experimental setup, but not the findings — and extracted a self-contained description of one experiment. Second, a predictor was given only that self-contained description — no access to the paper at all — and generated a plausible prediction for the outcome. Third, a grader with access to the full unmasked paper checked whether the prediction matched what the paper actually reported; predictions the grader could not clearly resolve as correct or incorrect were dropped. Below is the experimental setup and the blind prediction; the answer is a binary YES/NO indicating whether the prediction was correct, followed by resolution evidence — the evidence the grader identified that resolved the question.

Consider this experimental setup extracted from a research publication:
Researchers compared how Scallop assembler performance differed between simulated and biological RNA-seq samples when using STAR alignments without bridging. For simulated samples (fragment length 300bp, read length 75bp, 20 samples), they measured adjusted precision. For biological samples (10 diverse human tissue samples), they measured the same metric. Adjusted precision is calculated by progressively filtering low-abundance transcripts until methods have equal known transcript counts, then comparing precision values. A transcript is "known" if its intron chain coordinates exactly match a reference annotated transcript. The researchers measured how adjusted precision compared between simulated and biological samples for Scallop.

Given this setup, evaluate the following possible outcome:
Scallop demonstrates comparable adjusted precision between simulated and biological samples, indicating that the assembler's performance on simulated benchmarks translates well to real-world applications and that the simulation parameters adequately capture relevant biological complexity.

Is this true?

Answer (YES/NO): NO